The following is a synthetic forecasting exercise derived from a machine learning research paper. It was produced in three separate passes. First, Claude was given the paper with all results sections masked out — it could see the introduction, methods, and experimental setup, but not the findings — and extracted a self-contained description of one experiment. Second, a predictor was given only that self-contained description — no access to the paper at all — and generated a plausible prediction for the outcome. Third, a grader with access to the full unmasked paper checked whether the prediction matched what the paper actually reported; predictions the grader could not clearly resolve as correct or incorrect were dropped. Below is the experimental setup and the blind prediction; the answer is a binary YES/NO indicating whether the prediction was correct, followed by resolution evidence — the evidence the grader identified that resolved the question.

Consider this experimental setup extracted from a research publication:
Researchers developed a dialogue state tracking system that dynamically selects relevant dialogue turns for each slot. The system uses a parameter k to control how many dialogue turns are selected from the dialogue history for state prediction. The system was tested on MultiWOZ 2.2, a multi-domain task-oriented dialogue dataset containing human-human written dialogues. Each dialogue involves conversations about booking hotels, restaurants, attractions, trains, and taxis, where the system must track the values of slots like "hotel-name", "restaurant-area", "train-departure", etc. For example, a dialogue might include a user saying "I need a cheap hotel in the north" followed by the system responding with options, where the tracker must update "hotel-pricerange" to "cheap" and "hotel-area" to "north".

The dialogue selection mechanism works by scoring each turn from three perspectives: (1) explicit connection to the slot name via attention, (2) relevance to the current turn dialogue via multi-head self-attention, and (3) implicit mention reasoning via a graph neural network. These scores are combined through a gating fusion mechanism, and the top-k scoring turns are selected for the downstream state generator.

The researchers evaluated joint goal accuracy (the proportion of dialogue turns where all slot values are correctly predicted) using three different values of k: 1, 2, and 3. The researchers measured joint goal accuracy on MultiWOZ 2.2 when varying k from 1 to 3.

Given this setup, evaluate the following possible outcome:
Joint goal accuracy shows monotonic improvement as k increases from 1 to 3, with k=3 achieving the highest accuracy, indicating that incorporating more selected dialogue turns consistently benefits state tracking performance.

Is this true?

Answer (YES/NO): NO